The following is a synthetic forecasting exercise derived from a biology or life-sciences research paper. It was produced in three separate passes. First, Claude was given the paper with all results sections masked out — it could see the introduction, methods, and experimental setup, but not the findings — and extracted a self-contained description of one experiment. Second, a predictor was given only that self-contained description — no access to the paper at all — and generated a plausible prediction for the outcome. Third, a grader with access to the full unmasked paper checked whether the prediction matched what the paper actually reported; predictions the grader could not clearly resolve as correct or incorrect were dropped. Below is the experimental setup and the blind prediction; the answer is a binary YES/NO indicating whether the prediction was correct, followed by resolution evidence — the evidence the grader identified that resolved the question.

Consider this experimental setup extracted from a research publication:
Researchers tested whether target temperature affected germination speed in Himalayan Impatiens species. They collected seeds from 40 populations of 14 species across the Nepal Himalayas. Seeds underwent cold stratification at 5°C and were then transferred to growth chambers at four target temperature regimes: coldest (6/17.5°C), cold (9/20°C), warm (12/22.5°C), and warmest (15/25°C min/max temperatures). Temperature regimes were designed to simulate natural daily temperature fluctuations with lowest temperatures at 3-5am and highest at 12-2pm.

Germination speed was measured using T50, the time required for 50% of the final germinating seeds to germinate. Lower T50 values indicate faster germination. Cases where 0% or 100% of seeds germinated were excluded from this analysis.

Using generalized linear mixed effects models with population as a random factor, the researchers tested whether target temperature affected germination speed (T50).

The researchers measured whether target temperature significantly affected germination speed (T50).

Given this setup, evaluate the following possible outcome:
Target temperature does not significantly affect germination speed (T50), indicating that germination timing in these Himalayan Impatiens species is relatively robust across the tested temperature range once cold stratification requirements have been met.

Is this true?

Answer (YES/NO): NO